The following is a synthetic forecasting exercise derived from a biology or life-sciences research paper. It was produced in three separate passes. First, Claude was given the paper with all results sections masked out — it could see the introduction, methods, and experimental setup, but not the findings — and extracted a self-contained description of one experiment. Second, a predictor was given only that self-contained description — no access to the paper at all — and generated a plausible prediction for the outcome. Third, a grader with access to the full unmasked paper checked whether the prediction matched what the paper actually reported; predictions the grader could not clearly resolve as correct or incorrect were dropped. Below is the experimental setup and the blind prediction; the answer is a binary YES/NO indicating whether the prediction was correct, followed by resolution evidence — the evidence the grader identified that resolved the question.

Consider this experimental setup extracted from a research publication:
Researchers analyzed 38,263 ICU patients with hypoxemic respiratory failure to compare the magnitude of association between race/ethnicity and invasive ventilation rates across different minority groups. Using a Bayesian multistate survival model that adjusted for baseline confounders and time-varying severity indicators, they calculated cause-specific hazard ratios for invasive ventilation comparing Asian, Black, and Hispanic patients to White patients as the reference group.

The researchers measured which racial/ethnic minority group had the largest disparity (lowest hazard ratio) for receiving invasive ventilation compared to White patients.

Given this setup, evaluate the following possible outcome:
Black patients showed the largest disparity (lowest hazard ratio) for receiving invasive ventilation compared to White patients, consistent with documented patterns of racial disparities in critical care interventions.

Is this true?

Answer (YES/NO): NO